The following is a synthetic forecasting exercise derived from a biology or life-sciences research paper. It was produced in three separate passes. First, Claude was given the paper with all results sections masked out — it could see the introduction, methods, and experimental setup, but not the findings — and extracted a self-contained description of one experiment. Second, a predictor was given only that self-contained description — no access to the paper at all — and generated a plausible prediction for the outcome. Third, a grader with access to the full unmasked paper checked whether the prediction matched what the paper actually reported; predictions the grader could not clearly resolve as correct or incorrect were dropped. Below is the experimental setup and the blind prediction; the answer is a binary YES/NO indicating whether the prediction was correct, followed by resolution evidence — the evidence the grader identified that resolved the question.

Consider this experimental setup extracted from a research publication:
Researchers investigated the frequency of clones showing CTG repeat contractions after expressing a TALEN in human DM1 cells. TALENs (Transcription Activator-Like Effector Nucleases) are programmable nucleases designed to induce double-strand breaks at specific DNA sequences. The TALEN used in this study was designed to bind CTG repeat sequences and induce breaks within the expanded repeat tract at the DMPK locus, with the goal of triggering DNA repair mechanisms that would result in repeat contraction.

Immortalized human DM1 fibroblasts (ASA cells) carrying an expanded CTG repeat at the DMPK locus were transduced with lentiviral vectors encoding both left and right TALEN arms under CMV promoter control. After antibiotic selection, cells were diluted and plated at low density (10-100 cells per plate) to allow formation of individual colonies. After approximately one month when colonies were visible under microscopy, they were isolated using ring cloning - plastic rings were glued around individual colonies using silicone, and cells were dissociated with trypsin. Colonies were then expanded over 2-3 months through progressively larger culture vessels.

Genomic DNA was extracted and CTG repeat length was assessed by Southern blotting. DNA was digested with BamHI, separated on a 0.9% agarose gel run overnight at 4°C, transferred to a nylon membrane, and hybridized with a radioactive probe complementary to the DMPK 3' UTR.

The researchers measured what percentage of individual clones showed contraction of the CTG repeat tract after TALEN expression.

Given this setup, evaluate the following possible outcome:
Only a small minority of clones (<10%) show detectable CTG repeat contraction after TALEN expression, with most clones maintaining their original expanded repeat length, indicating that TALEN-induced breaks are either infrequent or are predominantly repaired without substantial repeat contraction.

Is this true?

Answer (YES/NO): NO